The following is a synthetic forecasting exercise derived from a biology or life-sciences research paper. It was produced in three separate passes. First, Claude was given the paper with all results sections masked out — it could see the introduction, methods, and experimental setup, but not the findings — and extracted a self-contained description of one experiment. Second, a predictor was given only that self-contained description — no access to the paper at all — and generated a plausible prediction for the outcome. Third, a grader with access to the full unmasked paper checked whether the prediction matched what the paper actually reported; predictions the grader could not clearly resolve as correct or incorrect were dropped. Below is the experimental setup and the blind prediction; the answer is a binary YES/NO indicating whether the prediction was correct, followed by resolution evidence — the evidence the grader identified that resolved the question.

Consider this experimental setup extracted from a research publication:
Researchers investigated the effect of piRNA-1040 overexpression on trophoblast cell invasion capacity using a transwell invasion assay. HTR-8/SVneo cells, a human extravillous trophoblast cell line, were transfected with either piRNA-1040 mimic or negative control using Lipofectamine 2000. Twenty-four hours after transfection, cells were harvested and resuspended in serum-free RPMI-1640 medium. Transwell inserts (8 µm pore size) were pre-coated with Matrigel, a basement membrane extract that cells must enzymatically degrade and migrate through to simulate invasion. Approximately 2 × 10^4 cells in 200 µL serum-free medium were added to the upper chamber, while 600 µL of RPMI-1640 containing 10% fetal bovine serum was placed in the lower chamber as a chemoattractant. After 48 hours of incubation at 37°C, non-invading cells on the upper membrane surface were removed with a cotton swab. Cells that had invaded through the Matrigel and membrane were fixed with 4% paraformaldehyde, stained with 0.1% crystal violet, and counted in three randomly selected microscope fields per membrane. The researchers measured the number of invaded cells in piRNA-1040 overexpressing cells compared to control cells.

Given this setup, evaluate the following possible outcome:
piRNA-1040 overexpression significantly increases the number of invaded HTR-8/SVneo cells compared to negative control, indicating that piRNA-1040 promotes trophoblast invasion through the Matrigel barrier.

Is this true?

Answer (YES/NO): NO